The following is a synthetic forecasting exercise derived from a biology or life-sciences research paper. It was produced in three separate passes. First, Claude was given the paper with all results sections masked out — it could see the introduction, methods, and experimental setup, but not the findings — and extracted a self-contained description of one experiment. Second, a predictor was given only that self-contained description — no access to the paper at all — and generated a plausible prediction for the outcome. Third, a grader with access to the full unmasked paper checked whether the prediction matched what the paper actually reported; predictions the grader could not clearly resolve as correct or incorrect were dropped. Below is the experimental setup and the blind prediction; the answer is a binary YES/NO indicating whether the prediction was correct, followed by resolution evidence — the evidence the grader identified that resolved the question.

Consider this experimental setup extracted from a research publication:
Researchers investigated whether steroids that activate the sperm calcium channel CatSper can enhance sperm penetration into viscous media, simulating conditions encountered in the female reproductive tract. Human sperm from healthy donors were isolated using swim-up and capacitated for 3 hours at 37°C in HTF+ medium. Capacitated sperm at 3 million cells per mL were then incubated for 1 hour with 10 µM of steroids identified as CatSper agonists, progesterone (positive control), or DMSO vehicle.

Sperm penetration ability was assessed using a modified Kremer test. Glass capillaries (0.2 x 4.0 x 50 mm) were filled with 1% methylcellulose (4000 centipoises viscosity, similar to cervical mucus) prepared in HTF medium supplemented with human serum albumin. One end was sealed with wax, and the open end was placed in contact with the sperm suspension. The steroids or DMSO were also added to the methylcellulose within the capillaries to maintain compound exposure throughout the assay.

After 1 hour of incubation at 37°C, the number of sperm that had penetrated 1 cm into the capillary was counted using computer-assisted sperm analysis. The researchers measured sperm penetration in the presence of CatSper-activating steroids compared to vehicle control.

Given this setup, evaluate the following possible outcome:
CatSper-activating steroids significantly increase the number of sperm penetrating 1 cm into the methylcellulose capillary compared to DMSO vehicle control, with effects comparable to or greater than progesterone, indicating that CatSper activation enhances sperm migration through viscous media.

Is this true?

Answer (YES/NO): NO